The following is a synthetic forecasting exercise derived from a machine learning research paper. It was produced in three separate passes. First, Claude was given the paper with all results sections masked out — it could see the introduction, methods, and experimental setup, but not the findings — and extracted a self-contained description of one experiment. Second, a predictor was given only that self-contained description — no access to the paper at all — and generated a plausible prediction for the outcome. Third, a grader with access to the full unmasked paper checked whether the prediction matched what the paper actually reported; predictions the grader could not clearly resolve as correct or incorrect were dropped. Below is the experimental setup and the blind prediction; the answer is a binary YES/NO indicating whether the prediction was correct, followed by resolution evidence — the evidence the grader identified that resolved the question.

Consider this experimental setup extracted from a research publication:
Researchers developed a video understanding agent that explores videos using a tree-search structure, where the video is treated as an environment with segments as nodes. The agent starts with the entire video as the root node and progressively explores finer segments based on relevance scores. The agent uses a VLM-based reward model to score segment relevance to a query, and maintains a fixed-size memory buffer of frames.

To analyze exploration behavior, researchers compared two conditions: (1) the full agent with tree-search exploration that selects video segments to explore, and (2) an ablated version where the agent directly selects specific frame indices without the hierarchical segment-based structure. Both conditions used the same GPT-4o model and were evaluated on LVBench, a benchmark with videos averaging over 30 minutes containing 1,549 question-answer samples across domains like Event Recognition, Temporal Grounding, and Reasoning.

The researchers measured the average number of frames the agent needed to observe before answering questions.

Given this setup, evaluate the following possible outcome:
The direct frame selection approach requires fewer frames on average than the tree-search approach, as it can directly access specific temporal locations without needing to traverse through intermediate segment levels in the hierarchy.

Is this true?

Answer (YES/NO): NO